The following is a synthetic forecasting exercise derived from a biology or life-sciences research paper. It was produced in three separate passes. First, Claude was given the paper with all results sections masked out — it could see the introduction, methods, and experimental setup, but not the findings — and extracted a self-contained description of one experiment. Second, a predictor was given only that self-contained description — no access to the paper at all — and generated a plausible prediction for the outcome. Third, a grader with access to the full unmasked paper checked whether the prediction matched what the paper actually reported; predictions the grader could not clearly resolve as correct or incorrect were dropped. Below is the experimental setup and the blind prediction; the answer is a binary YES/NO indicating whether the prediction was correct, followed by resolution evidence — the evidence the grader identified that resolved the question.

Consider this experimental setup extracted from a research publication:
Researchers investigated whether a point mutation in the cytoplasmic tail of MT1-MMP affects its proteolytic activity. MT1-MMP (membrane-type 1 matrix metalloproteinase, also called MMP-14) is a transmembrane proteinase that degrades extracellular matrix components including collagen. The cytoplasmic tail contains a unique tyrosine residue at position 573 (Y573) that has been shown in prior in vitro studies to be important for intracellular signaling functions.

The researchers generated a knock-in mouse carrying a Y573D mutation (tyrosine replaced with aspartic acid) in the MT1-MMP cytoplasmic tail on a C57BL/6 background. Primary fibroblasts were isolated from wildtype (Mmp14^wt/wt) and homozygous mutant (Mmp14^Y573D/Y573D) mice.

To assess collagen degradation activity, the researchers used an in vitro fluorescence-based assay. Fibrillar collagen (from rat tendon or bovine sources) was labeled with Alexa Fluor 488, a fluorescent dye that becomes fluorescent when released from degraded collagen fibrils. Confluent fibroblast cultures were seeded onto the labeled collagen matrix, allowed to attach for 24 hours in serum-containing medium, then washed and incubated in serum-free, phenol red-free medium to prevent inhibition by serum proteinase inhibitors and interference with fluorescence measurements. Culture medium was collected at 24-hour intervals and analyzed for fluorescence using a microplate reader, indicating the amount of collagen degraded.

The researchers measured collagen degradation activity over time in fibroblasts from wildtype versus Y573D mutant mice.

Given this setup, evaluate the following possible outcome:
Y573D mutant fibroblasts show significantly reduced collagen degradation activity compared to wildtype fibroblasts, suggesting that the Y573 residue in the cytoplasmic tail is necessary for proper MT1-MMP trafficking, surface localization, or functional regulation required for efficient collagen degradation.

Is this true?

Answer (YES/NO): NO